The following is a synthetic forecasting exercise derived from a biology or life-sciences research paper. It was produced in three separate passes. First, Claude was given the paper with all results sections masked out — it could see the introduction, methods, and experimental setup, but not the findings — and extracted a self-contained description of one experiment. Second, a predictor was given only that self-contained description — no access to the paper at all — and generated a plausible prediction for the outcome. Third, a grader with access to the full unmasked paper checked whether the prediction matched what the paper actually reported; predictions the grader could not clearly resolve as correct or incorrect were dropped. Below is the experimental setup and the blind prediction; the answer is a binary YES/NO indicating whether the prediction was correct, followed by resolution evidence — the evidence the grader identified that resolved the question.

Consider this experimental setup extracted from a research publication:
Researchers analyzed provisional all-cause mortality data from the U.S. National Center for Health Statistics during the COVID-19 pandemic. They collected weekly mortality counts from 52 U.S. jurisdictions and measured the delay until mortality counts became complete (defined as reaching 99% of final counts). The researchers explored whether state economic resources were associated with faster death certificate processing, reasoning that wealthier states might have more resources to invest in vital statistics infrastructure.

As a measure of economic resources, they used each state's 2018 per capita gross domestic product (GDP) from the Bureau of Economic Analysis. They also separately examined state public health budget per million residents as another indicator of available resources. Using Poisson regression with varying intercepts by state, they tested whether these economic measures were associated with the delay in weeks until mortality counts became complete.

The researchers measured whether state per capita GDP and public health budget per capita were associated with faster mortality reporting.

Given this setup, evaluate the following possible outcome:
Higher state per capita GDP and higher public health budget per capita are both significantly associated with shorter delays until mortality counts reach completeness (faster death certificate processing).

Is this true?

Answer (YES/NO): NO